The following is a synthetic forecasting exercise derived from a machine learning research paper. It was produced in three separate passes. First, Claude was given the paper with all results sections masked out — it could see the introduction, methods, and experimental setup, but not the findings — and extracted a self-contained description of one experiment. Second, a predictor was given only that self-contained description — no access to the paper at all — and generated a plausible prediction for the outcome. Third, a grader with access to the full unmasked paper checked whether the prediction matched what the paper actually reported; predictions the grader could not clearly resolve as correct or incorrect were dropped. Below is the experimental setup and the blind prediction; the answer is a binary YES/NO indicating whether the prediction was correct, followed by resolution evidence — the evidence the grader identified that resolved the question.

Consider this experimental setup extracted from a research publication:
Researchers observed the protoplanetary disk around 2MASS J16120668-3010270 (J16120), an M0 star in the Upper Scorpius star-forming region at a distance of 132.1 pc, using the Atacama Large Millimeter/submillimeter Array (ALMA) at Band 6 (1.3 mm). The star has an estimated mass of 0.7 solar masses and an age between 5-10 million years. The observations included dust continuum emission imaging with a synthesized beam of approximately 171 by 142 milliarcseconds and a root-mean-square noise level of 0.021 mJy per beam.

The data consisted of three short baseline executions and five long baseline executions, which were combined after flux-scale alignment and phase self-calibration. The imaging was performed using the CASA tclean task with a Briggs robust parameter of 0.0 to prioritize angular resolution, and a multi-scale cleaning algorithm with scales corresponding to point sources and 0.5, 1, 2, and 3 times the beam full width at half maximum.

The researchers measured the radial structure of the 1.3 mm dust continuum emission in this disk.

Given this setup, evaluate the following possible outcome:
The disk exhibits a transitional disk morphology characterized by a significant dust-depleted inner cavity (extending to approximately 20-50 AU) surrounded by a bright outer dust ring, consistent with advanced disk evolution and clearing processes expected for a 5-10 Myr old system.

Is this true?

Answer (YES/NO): NO